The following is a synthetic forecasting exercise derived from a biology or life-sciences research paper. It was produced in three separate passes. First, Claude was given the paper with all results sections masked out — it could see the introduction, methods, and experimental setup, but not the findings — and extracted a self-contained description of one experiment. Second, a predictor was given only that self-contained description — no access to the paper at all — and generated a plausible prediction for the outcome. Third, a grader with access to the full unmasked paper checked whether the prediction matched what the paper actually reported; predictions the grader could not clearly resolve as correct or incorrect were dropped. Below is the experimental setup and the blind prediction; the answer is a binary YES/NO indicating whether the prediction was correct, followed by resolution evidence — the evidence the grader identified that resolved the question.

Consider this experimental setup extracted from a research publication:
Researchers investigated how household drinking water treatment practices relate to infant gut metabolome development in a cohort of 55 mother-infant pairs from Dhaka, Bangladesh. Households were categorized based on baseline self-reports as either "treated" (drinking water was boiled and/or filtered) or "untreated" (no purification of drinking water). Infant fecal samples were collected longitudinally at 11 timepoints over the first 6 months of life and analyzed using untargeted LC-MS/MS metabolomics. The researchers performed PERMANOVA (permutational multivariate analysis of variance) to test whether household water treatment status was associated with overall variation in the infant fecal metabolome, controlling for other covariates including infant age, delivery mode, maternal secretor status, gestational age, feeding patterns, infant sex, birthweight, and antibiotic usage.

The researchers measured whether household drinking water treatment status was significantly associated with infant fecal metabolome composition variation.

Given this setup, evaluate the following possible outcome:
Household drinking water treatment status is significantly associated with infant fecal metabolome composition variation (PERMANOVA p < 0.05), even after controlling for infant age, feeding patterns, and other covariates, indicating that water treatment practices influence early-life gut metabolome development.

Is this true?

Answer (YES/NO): YES